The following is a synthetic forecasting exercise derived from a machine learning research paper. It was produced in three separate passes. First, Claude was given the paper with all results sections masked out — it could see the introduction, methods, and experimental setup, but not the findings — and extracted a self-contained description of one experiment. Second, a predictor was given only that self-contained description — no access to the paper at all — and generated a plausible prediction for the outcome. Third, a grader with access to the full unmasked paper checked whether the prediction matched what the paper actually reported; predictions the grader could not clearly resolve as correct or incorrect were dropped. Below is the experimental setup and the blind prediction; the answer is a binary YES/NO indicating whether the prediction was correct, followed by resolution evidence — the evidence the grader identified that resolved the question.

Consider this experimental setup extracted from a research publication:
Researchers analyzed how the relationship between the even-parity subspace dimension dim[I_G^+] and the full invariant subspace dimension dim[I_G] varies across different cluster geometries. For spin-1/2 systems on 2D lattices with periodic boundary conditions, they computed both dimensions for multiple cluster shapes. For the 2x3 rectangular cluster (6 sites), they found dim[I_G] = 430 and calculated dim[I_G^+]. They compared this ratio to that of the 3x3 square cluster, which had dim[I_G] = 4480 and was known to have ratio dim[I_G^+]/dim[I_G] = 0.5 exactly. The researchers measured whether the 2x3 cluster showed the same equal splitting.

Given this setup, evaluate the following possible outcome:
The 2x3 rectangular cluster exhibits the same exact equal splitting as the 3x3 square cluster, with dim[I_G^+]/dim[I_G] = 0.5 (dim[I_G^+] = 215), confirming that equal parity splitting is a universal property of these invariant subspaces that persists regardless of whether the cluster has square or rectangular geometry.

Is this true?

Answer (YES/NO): NO